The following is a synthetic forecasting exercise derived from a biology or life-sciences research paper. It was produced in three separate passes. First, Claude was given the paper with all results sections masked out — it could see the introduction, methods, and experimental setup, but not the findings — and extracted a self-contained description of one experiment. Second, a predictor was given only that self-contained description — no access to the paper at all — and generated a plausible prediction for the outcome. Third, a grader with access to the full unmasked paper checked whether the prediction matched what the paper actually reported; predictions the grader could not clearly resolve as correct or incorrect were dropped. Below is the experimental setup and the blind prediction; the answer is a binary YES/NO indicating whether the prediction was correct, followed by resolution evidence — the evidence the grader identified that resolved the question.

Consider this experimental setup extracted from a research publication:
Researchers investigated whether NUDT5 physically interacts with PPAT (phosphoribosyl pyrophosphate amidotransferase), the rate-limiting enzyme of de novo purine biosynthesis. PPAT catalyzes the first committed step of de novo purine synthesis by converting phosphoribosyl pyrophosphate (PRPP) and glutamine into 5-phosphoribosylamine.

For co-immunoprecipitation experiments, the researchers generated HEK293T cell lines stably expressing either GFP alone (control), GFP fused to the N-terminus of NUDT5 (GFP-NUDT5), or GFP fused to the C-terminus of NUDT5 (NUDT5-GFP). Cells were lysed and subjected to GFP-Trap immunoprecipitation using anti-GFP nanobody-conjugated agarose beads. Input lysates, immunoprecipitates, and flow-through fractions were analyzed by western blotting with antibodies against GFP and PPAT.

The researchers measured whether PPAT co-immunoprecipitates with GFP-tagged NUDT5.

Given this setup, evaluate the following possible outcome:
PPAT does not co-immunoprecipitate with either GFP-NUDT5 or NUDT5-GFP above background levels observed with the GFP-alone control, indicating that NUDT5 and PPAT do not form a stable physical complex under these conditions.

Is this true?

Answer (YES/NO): NO